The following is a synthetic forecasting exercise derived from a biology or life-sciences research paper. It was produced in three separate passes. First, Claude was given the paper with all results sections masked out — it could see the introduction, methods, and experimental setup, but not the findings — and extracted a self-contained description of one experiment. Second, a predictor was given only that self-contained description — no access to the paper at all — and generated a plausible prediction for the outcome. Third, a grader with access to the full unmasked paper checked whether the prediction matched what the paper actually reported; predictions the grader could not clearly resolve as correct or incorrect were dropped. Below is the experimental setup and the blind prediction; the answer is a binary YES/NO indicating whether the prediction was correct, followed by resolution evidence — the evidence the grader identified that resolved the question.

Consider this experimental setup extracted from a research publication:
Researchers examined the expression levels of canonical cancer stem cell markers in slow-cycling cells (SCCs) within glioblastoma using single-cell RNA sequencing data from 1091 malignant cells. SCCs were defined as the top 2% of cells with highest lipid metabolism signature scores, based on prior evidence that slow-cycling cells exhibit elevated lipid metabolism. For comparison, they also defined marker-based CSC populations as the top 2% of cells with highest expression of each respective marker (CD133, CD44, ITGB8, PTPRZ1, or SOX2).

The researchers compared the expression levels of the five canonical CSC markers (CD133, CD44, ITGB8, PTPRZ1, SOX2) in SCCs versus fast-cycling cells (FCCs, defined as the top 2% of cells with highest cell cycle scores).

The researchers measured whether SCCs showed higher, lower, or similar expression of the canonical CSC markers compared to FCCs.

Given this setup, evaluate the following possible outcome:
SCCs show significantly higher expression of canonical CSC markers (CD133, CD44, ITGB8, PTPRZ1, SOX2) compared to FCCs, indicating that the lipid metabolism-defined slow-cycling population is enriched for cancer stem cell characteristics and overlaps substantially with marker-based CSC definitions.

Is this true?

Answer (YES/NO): NO